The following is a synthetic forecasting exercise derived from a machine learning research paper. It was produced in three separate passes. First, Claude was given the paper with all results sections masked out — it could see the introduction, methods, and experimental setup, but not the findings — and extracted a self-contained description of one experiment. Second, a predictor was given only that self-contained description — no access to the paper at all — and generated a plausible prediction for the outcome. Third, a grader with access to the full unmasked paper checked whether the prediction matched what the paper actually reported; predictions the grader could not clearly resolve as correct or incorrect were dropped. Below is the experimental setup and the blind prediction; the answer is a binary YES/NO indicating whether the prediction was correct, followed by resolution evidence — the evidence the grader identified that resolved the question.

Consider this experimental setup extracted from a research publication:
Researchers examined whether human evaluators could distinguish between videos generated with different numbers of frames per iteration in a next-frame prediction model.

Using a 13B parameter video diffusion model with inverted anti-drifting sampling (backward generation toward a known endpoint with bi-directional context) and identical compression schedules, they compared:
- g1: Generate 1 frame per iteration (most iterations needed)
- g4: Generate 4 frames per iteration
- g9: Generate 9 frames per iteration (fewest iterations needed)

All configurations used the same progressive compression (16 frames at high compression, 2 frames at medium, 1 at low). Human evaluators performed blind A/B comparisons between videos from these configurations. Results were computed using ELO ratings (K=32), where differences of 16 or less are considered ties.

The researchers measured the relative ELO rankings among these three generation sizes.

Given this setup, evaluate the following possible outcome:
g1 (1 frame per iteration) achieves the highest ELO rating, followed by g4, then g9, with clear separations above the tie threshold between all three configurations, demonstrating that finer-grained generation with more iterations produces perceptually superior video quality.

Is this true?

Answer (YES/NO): NO